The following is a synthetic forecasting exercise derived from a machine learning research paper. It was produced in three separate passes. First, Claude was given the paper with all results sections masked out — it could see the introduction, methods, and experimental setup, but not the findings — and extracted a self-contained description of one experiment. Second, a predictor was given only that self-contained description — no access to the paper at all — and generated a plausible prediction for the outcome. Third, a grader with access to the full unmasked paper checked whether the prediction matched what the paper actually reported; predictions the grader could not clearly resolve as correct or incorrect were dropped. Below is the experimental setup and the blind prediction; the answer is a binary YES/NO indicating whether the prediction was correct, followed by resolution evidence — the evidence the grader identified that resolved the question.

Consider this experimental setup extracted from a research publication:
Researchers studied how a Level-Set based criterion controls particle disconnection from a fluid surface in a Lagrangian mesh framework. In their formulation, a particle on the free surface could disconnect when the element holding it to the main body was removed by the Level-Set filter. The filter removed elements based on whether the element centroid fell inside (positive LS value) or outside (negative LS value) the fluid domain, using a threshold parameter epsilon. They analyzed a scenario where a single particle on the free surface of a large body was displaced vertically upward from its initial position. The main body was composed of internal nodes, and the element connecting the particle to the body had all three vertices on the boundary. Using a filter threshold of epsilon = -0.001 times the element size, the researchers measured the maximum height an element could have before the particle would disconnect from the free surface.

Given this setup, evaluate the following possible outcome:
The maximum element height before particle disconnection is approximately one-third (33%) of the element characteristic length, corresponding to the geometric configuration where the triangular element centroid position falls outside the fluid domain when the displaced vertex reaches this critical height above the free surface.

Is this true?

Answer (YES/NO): NO